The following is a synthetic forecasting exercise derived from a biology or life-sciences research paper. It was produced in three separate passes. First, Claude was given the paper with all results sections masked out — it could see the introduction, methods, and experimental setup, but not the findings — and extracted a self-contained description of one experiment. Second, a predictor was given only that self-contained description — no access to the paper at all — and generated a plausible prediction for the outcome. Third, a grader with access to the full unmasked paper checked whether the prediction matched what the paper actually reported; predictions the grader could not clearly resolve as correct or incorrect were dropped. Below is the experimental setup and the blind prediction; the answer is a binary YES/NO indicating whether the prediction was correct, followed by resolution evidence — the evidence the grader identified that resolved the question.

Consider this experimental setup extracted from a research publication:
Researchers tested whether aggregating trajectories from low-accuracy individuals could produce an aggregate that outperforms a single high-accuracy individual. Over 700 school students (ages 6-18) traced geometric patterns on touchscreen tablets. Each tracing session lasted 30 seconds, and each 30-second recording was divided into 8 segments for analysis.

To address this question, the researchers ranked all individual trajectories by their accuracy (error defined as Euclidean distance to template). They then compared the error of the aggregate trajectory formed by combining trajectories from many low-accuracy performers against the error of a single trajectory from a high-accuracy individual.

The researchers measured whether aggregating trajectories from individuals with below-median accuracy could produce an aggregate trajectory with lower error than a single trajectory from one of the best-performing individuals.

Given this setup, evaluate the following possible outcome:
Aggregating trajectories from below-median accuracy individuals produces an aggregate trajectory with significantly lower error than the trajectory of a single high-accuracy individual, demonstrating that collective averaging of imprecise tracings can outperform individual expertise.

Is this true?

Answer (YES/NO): YES